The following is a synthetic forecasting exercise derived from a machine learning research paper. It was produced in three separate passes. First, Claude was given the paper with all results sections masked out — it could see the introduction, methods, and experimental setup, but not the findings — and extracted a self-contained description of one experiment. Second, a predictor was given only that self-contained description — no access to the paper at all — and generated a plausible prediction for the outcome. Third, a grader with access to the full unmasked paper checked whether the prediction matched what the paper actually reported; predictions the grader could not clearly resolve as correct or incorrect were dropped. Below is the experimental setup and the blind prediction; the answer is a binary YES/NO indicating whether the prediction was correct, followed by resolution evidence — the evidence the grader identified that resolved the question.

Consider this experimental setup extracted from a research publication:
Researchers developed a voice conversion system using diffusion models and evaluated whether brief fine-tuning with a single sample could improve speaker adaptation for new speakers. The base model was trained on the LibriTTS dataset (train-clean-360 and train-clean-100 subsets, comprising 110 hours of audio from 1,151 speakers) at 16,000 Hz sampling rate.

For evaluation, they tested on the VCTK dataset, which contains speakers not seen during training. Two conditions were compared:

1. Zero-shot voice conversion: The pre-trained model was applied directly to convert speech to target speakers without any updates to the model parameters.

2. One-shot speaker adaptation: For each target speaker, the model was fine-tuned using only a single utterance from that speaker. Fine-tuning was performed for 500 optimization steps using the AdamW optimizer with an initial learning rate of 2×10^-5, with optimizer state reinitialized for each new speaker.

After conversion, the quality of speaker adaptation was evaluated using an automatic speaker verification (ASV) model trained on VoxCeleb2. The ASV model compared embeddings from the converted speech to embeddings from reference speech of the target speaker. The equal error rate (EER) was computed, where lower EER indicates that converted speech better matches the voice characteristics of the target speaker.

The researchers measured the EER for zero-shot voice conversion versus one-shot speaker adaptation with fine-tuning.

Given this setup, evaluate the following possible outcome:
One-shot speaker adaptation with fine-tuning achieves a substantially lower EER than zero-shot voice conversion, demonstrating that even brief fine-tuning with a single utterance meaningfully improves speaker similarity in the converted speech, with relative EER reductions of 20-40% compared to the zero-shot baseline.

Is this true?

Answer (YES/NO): NO